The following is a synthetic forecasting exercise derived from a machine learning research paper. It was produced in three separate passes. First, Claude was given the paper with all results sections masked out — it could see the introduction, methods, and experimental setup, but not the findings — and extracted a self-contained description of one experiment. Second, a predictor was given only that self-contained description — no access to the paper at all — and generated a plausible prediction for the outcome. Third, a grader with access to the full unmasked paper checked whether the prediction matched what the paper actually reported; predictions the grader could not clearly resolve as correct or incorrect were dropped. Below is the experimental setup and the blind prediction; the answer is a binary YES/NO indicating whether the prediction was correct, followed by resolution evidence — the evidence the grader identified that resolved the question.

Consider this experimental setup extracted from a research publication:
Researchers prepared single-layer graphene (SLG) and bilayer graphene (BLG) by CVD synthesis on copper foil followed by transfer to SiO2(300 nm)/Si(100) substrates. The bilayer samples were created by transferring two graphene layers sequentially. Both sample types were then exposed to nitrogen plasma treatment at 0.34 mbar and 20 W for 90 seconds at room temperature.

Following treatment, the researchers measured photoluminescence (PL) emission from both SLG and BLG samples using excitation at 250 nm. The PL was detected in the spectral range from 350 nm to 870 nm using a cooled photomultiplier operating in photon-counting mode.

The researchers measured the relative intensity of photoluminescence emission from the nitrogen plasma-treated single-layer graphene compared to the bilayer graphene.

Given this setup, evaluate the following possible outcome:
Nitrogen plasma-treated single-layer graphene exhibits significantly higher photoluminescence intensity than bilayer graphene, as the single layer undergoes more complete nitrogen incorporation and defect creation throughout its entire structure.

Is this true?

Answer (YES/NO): NO